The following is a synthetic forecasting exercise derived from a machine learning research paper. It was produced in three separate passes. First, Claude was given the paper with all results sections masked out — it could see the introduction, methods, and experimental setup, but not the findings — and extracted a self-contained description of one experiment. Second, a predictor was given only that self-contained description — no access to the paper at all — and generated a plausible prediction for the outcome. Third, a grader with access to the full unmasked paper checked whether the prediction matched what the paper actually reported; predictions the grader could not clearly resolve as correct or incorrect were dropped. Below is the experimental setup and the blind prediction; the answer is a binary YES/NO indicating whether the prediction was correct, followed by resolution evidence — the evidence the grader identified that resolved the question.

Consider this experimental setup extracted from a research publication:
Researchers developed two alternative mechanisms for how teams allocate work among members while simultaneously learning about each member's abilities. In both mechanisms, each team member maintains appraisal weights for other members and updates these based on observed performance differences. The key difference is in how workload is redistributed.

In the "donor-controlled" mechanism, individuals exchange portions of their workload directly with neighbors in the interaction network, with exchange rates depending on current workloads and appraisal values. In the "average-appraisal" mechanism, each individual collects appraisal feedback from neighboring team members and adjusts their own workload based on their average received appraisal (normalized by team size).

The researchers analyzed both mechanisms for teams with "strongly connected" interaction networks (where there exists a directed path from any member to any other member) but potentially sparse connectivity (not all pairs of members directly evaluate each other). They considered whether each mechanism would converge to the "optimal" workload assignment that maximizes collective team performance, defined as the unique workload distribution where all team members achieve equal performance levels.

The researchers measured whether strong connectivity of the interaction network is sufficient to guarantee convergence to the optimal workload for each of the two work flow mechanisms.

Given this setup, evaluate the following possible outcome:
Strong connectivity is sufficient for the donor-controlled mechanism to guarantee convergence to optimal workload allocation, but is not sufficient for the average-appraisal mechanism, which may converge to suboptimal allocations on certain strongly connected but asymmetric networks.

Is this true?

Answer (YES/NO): NO